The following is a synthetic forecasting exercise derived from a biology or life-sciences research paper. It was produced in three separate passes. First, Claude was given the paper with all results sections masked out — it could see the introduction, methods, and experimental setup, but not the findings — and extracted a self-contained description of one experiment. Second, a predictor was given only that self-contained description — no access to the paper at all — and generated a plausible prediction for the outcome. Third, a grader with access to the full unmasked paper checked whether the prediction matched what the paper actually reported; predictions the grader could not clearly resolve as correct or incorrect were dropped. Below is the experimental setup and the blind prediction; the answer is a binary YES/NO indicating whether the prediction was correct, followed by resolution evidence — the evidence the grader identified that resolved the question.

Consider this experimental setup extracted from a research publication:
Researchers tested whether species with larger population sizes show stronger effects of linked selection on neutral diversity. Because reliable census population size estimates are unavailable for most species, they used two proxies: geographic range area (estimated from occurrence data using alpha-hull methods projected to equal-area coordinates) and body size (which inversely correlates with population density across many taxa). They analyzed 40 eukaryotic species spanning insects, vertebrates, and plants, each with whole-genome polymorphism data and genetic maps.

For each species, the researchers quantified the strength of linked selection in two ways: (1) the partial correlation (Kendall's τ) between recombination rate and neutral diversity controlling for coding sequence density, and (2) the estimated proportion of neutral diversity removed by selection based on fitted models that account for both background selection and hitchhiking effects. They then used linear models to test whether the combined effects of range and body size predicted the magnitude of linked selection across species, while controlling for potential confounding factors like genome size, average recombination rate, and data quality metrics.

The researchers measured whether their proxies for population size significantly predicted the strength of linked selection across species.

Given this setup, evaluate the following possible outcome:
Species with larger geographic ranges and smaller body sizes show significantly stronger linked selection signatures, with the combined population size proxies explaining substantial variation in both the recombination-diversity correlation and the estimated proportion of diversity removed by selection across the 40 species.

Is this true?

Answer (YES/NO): YES